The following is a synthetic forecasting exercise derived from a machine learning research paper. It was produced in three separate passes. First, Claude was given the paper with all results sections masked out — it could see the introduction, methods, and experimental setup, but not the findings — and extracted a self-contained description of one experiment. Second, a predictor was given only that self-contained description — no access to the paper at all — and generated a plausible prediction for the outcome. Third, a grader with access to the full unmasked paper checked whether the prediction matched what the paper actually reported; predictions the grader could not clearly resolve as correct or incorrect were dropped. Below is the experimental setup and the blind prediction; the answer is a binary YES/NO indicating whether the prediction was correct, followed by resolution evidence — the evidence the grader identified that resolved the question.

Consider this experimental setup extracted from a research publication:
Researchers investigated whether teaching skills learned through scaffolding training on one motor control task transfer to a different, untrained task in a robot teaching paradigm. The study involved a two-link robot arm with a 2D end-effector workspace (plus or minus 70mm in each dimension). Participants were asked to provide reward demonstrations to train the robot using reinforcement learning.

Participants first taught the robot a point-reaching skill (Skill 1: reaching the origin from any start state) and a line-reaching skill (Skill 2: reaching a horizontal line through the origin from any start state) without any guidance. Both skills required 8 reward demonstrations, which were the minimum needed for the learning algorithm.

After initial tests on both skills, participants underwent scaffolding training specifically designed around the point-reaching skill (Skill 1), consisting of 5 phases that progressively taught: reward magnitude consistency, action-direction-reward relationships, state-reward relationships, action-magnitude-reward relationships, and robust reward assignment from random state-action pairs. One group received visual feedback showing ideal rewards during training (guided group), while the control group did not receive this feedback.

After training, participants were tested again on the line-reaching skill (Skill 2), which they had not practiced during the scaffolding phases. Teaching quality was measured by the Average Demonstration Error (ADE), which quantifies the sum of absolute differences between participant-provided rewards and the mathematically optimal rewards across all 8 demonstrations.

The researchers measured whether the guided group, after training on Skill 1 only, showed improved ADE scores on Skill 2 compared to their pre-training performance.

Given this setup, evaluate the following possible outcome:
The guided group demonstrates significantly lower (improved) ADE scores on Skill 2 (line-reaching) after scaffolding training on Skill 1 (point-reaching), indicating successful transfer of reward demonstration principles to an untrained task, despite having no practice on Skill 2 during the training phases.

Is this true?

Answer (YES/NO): YES